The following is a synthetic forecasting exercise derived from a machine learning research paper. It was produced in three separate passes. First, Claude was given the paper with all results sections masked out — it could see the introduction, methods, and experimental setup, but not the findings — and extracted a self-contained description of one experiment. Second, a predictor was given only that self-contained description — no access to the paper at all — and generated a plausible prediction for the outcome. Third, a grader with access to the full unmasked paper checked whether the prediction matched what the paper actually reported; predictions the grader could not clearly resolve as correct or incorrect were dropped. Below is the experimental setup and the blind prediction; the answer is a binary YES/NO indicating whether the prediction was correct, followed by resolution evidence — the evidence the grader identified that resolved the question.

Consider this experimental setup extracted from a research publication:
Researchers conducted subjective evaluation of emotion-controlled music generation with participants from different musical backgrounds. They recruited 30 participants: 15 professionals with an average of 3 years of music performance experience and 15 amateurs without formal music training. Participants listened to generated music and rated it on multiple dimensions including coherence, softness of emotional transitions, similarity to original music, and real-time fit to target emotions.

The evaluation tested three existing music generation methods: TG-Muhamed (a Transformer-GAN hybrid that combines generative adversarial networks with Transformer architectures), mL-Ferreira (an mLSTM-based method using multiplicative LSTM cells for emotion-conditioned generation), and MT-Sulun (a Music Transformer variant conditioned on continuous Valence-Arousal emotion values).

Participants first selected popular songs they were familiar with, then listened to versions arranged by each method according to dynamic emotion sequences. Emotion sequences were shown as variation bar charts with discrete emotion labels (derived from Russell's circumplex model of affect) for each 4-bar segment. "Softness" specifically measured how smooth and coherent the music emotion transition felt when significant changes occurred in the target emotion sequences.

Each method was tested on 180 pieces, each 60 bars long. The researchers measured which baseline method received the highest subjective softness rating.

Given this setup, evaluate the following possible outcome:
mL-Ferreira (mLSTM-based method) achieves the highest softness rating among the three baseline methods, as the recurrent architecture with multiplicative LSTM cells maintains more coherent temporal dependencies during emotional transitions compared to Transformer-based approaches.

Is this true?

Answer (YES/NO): YES